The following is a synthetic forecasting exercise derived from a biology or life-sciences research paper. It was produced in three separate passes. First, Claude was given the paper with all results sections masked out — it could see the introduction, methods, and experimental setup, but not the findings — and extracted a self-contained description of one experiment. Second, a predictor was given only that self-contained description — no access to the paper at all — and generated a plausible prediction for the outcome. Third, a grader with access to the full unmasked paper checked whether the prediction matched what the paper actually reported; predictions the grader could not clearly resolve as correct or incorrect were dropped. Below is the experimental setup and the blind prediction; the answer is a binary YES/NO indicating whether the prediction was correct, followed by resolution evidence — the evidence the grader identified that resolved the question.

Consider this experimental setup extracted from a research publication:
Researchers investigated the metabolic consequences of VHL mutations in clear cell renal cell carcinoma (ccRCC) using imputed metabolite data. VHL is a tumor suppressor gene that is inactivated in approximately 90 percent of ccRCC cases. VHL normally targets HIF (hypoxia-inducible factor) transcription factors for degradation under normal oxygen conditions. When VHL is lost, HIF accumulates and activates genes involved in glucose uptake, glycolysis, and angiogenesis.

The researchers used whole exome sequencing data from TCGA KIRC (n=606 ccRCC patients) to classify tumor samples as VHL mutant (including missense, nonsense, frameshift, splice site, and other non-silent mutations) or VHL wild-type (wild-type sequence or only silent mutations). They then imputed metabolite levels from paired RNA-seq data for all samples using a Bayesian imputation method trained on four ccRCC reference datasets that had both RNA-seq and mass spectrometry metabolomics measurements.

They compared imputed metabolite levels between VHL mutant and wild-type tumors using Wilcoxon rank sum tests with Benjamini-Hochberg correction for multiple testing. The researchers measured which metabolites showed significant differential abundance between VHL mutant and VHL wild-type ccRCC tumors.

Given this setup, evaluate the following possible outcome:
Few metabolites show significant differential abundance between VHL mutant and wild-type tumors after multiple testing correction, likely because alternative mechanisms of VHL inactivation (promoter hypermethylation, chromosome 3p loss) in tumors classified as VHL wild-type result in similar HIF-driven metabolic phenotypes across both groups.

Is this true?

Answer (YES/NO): NO